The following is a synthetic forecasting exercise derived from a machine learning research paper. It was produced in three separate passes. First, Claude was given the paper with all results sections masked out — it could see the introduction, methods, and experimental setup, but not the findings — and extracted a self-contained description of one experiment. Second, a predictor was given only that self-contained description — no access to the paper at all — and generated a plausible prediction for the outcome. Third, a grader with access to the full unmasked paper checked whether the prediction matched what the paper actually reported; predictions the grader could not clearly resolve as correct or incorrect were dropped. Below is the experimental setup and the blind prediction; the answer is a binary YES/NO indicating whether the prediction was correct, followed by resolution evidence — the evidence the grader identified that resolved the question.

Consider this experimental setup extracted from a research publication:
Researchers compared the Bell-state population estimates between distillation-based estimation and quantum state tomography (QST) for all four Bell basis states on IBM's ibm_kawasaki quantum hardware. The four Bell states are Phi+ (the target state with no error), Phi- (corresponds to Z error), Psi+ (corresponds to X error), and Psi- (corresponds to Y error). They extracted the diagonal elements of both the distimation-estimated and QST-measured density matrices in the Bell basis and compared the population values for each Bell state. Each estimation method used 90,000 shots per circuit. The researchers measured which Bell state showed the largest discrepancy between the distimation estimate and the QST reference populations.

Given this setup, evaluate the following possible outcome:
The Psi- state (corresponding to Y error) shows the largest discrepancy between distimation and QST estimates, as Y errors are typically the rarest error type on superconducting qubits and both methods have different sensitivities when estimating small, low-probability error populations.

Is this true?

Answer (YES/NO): NO